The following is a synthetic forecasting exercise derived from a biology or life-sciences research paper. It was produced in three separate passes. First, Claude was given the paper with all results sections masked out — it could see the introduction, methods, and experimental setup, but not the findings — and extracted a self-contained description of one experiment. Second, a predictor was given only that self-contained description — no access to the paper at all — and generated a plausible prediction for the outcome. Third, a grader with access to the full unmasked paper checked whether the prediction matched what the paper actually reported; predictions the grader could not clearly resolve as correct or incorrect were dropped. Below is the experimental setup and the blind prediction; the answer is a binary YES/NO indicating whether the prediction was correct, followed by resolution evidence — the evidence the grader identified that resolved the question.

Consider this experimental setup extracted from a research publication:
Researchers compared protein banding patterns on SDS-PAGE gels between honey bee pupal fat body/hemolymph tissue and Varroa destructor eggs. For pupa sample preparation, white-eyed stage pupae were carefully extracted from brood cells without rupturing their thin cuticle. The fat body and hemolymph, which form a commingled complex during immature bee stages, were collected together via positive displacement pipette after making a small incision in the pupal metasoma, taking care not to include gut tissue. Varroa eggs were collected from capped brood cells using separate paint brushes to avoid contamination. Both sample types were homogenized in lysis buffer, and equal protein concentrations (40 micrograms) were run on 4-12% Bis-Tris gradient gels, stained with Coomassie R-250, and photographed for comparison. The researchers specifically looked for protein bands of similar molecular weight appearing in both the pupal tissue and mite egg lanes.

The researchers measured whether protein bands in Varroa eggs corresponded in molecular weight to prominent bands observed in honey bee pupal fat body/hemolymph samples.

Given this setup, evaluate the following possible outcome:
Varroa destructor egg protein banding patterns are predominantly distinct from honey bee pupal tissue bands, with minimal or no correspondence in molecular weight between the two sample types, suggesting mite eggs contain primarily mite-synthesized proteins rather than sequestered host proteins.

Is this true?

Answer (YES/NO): NO